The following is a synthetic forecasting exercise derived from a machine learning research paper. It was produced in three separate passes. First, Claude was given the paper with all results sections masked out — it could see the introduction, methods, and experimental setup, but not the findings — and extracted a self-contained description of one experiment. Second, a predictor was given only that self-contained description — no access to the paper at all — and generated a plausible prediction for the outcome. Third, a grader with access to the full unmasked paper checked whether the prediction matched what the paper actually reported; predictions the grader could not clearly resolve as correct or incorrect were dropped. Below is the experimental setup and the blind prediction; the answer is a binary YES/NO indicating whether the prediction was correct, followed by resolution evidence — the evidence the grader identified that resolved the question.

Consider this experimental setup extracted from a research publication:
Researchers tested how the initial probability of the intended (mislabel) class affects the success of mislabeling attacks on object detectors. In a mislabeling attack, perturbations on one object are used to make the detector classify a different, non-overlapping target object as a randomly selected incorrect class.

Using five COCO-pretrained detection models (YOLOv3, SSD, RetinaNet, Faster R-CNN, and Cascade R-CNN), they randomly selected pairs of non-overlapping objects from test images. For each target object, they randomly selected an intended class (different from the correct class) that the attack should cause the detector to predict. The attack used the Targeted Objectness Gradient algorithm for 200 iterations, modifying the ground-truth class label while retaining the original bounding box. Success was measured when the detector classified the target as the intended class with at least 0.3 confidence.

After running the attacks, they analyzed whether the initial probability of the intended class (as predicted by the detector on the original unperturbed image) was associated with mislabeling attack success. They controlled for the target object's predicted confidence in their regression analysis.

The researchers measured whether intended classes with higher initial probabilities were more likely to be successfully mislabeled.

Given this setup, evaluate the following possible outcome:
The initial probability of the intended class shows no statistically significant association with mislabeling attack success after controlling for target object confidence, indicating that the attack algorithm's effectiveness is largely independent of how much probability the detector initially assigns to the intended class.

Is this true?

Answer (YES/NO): NO